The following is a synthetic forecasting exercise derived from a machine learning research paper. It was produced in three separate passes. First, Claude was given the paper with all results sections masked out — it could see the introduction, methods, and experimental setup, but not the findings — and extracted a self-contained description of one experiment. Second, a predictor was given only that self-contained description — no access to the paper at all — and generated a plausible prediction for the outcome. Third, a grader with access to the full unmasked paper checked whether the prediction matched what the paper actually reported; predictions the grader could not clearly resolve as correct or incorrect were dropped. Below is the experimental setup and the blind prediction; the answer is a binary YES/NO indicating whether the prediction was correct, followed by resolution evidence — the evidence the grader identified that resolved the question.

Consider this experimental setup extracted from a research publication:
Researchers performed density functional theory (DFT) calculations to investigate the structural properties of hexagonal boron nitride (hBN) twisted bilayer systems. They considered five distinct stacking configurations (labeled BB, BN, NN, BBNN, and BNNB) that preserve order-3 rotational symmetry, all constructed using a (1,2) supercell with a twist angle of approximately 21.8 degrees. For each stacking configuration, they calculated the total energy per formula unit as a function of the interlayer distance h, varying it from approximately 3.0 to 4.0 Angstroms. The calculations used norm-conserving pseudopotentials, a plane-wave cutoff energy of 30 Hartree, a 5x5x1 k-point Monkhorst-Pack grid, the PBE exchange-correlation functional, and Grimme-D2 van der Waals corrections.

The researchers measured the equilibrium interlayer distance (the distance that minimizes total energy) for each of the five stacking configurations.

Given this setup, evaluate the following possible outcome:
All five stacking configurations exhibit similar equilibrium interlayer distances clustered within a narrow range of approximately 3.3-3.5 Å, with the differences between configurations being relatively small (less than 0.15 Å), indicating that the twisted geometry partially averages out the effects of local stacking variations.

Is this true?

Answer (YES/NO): NO